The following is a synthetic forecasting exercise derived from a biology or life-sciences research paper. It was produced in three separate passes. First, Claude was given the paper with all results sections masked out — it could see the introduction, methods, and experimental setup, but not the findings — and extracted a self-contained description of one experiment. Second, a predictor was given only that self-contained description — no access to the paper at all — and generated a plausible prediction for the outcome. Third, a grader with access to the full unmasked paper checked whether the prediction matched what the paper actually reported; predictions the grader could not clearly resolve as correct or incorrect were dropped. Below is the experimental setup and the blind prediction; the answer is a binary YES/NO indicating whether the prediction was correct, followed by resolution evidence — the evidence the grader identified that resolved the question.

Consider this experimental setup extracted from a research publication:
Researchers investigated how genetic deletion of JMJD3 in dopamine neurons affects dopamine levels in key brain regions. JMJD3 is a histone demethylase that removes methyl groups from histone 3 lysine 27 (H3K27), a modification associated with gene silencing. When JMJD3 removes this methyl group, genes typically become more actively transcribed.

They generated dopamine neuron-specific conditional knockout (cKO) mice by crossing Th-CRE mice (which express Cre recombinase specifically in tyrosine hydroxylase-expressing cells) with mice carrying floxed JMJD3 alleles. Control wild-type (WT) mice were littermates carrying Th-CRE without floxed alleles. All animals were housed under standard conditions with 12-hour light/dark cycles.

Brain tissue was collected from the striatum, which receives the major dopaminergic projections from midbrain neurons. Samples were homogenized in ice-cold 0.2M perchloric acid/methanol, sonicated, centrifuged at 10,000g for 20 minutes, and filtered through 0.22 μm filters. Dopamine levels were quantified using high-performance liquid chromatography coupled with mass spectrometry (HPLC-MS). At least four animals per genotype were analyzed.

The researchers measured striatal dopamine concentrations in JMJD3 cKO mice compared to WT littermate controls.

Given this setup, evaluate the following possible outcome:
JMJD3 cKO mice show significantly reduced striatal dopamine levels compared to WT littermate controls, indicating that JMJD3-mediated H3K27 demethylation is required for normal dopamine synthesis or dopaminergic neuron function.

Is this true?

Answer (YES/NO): YES